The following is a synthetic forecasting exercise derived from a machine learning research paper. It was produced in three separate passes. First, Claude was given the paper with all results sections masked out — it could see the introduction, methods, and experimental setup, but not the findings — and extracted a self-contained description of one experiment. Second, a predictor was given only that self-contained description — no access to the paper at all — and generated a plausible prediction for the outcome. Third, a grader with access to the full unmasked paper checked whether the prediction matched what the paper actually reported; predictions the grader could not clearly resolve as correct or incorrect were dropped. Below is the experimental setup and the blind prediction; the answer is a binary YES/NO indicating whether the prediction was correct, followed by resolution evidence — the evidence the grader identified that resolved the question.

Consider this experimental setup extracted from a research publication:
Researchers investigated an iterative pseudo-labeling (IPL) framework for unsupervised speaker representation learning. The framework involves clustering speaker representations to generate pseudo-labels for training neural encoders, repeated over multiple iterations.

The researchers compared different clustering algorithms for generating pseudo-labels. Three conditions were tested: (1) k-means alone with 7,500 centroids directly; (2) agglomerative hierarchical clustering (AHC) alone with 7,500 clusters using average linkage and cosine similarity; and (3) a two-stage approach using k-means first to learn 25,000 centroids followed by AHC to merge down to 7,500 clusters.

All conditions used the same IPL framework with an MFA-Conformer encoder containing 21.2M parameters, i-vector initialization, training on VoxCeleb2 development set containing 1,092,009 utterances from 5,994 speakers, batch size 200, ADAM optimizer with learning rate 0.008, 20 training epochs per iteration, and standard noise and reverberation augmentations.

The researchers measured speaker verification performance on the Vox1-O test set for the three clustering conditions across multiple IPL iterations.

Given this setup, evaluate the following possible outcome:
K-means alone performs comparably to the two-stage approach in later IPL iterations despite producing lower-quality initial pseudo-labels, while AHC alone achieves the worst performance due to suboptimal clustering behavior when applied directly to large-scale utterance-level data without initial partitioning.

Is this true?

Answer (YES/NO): NO